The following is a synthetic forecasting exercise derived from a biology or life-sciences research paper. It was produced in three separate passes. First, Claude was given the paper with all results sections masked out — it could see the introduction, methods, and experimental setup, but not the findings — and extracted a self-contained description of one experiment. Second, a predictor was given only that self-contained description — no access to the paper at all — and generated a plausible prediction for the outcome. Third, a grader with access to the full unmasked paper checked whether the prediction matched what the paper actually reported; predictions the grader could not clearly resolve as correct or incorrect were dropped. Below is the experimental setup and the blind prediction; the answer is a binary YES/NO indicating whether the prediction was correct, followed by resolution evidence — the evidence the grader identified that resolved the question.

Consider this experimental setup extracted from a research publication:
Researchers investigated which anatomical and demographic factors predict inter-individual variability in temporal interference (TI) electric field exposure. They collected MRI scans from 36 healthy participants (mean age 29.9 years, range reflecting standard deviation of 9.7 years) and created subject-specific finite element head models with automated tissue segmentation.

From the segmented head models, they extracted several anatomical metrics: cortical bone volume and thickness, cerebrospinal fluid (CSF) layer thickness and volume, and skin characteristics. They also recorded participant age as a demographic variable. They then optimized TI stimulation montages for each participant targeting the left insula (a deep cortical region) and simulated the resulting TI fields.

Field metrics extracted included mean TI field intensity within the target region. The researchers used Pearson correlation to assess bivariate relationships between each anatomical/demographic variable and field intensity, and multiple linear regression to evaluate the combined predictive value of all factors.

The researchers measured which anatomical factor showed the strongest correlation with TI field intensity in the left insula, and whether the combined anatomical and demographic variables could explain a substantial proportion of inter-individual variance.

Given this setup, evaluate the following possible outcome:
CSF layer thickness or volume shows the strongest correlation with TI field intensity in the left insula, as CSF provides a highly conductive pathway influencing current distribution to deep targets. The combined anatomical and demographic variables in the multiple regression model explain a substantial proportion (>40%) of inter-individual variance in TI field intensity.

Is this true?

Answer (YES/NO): NO